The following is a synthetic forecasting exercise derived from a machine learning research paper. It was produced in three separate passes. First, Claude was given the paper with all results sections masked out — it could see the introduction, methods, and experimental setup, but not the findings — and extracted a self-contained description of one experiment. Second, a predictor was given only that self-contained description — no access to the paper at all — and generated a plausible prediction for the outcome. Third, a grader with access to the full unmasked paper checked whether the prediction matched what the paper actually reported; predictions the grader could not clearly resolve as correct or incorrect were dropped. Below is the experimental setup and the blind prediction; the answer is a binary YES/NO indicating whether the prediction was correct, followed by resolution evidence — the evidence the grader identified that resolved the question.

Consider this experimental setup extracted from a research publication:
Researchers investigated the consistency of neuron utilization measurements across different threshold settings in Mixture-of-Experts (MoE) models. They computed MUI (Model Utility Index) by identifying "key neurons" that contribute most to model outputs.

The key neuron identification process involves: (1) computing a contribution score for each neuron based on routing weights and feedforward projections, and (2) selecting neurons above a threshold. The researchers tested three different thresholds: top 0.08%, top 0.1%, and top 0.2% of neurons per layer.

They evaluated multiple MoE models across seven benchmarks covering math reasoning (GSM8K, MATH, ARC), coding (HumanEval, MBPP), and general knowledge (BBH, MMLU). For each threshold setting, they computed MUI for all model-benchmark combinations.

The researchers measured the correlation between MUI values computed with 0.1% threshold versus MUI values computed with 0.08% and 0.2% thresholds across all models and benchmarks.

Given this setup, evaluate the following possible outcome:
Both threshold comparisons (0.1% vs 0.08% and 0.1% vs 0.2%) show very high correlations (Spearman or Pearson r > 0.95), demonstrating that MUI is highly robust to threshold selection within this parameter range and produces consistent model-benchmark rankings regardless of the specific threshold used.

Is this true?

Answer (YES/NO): YES